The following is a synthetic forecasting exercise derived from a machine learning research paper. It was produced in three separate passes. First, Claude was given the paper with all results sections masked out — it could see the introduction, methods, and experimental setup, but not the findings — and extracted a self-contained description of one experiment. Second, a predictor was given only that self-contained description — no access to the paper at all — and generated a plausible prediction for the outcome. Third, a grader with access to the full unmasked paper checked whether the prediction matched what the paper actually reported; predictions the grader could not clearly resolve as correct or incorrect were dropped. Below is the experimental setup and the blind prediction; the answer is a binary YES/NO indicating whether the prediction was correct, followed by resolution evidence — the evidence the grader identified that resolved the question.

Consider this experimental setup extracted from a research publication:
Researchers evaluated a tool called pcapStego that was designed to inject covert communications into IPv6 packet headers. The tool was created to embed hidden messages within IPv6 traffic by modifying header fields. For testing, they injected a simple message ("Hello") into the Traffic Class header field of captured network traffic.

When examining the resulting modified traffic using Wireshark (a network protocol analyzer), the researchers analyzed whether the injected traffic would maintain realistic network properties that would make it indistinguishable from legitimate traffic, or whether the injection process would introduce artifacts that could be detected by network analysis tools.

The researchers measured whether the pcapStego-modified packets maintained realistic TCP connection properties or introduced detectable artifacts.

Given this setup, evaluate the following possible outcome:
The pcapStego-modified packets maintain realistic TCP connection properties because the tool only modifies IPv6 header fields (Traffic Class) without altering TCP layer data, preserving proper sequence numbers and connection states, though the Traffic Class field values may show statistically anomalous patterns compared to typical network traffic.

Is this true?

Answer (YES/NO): NO